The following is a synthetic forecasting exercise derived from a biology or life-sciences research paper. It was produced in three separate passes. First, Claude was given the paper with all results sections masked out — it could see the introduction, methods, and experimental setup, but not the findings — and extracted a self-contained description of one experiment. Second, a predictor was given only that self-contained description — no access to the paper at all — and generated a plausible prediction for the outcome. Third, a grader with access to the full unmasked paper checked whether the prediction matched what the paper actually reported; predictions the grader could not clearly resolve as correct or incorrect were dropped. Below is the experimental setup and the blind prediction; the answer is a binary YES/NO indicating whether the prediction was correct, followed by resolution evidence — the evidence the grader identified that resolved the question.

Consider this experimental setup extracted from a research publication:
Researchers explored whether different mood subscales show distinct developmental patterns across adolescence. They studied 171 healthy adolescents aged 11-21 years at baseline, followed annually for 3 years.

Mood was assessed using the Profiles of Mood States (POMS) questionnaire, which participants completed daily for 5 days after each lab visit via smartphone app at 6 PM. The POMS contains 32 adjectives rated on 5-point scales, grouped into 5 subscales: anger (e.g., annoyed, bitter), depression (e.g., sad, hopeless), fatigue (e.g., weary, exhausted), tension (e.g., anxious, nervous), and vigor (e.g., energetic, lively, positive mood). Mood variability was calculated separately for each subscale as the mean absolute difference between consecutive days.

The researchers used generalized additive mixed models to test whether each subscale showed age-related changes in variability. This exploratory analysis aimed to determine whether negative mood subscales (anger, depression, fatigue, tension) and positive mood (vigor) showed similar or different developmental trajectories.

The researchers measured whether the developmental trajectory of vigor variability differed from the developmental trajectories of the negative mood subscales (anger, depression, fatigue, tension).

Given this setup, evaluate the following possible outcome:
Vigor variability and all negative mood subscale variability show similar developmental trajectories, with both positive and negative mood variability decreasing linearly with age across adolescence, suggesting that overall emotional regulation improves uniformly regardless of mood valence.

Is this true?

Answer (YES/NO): NO